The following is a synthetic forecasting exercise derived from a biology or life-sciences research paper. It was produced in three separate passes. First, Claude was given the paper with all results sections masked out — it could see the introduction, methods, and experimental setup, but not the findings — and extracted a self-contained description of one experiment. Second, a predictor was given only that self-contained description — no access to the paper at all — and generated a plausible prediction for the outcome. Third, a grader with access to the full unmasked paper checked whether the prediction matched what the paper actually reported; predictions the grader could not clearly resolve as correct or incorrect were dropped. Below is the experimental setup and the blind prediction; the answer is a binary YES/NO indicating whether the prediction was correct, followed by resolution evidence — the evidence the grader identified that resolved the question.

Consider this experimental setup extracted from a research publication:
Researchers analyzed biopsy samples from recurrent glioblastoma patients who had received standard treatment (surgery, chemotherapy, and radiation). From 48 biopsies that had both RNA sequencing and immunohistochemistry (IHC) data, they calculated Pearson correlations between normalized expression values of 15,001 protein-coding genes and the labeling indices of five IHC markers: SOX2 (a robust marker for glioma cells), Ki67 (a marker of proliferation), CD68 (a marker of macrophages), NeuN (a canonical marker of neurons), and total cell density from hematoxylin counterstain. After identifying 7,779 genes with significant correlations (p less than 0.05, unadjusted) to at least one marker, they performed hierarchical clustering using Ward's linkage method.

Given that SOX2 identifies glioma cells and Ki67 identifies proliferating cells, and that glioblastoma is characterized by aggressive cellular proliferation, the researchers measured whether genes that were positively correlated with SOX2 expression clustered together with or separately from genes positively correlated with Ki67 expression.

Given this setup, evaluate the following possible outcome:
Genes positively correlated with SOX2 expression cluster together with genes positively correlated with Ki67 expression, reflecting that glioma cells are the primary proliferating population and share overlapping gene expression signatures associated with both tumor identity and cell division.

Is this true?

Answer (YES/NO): YES